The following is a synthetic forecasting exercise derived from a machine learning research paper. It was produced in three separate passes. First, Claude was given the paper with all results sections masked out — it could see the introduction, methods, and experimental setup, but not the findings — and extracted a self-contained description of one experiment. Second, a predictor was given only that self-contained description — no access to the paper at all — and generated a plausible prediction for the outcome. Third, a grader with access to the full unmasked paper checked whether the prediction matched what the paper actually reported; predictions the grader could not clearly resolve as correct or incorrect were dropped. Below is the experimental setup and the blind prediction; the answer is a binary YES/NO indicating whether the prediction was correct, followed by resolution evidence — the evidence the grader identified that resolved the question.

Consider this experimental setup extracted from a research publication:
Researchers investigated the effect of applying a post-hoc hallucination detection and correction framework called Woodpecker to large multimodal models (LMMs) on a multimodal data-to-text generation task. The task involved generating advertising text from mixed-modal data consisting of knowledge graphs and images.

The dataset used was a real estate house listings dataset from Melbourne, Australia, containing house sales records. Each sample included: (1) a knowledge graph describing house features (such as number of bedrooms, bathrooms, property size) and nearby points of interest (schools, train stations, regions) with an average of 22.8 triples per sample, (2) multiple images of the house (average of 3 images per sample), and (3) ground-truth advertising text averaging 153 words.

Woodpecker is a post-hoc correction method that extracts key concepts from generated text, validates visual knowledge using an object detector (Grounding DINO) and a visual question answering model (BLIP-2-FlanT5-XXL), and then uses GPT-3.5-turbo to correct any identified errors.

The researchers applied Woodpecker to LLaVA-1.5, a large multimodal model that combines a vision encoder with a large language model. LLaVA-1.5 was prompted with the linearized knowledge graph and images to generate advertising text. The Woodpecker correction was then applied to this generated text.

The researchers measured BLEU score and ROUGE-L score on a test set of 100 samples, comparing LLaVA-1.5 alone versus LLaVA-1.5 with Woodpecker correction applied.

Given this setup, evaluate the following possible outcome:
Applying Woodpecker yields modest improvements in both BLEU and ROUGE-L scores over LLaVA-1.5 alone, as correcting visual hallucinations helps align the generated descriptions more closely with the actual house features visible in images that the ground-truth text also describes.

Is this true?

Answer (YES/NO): NO